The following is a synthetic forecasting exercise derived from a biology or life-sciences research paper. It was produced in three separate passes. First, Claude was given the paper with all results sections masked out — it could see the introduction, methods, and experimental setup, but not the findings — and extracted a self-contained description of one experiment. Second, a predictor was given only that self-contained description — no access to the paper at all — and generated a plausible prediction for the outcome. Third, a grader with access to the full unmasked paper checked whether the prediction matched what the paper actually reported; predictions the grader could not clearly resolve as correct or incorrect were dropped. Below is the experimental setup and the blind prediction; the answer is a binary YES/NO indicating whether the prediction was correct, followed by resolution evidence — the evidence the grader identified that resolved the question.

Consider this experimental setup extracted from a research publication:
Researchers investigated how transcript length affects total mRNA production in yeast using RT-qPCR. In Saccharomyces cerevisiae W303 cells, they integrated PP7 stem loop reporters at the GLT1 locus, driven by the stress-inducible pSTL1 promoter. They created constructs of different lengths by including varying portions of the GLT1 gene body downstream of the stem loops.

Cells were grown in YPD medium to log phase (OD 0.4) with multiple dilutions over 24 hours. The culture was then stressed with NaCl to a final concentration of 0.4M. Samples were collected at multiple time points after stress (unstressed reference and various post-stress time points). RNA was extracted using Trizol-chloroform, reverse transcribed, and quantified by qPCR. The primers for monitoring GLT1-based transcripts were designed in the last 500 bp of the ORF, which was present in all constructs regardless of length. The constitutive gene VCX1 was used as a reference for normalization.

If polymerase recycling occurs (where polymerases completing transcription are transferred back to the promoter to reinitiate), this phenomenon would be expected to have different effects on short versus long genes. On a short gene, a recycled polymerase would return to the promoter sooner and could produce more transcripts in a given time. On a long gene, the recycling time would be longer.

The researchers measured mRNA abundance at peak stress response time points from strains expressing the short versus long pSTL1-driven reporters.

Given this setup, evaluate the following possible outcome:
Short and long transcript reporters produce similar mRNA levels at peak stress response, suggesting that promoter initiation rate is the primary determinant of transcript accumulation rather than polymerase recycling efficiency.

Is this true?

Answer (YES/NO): NO